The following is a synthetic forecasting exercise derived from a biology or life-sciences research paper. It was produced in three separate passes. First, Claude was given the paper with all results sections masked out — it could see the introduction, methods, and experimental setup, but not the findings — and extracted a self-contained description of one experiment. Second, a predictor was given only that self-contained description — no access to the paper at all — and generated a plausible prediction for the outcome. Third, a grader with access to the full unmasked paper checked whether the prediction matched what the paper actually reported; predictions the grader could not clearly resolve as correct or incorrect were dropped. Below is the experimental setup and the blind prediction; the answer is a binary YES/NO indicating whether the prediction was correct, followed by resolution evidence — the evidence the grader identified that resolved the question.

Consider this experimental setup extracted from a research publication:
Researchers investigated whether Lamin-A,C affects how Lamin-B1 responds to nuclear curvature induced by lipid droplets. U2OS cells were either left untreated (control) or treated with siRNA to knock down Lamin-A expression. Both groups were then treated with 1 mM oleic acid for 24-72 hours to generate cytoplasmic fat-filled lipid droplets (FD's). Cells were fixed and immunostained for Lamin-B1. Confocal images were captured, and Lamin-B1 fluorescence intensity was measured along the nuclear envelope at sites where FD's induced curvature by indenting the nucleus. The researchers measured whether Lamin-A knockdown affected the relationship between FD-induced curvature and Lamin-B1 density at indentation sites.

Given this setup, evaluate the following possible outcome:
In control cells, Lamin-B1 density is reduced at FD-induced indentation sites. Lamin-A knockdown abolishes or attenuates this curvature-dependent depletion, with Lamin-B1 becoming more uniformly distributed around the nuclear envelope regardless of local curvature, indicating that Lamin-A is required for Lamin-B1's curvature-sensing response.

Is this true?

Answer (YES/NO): NO